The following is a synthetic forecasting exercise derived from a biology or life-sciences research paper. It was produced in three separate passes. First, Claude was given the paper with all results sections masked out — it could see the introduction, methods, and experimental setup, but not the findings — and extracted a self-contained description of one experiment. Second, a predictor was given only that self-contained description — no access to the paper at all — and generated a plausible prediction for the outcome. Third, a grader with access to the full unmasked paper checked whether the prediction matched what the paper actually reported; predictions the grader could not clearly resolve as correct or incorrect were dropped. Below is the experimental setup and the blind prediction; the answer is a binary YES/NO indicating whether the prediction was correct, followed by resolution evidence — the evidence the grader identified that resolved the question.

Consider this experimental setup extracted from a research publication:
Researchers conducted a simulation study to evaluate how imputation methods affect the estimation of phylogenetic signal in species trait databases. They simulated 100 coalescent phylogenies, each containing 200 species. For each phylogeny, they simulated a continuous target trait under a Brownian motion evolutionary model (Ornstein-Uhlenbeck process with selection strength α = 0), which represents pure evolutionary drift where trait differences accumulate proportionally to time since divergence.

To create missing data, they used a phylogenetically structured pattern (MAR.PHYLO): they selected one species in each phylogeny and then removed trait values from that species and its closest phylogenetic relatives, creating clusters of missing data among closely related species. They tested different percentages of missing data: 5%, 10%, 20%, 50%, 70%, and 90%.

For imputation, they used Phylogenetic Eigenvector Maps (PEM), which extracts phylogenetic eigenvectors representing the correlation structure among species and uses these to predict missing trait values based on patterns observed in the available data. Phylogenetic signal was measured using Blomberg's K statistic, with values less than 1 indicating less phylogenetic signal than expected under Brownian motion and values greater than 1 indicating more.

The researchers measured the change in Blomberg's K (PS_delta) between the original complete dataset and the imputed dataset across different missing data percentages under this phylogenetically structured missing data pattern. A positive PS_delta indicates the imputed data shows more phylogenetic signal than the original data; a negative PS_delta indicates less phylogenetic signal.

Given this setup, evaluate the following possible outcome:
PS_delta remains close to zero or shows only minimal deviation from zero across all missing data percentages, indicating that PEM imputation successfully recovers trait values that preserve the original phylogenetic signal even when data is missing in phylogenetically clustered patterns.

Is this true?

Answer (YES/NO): NO